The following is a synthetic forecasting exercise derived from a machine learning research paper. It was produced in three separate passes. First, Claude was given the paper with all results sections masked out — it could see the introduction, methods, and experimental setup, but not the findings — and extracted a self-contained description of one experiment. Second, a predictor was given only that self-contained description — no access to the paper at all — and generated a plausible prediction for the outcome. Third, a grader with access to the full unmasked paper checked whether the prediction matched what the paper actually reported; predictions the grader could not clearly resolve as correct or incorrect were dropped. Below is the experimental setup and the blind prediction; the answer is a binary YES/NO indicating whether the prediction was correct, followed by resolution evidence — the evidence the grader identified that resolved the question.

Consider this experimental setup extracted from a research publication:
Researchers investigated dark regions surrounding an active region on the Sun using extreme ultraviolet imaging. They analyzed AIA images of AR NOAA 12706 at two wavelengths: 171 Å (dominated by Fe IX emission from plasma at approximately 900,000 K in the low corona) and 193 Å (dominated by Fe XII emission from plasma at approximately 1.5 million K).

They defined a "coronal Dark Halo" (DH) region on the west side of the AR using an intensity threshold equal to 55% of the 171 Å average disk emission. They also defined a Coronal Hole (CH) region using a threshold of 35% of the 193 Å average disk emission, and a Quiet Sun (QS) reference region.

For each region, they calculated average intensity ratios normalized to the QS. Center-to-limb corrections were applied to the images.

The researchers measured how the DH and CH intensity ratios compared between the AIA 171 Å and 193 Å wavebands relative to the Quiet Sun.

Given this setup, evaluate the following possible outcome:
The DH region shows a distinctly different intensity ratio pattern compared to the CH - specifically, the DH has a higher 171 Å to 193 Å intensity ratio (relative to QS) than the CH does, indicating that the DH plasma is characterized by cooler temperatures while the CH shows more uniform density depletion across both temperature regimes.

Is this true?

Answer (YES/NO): NO